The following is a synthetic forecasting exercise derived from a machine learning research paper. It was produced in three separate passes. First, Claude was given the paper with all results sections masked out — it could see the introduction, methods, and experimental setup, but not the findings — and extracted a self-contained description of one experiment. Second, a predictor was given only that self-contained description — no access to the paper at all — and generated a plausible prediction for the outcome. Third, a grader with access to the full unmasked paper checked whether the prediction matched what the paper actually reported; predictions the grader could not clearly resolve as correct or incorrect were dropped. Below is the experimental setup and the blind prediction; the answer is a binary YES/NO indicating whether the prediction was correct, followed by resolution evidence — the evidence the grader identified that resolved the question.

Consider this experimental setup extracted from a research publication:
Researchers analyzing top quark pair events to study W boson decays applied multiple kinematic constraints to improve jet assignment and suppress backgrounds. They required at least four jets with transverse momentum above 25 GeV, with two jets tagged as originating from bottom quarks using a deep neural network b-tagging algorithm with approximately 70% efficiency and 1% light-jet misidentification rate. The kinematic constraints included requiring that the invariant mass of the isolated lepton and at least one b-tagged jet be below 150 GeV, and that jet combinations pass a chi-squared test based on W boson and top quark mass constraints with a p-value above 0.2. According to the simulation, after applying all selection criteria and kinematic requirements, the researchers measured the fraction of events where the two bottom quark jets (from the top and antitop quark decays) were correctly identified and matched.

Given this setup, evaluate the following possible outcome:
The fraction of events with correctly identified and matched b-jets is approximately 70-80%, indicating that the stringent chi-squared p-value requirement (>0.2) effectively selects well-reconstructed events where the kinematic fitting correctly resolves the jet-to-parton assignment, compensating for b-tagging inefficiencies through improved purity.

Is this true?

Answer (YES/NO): NO